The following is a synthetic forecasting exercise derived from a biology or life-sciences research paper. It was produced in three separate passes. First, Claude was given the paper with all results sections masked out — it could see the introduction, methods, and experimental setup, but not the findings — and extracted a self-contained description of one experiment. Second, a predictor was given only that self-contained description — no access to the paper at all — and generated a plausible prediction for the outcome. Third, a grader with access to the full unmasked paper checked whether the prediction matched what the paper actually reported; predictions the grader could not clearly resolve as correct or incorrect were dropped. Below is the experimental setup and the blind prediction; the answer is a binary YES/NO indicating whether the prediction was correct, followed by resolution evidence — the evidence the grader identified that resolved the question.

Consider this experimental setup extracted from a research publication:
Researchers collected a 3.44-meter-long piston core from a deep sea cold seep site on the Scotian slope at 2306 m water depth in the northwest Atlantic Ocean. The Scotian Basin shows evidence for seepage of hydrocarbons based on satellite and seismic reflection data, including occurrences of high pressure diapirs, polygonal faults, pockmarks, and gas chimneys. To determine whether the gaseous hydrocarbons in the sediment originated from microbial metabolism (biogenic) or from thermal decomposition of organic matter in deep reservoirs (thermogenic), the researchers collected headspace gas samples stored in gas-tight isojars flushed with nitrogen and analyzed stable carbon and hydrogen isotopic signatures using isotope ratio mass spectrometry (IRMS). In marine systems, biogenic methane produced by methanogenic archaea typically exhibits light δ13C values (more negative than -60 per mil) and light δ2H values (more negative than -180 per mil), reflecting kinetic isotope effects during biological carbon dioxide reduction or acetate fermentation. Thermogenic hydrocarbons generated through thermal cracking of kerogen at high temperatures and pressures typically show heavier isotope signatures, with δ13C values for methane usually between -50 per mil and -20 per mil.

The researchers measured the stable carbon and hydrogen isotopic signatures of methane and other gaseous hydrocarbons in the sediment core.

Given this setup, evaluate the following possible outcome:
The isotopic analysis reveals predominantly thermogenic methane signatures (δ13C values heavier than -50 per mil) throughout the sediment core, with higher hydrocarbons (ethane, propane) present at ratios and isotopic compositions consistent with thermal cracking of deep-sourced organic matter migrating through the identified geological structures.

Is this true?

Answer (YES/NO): YES